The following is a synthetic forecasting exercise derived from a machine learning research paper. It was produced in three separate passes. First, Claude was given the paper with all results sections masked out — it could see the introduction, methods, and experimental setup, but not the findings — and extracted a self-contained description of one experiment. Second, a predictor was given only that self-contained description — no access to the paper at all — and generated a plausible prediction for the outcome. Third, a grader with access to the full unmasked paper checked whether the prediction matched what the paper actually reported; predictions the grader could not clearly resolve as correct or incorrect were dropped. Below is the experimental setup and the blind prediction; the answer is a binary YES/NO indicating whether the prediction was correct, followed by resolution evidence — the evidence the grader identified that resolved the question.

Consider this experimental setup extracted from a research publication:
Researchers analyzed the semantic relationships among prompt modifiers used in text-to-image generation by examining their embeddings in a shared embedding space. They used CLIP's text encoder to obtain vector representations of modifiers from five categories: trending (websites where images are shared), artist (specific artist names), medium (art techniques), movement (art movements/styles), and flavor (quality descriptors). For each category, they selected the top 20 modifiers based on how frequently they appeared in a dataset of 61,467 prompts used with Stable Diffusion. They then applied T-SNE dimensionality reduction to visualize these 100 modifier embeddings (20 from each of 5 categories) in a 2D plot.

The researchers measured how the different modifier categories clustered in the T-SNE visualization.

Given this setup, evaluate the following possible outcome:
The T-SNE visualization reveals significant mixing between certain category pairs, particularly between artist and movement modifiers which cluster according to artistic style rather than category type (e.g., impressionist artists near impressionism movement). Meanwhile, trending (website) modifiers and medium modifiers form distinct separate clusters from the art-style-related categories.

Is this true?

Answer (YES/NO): NO